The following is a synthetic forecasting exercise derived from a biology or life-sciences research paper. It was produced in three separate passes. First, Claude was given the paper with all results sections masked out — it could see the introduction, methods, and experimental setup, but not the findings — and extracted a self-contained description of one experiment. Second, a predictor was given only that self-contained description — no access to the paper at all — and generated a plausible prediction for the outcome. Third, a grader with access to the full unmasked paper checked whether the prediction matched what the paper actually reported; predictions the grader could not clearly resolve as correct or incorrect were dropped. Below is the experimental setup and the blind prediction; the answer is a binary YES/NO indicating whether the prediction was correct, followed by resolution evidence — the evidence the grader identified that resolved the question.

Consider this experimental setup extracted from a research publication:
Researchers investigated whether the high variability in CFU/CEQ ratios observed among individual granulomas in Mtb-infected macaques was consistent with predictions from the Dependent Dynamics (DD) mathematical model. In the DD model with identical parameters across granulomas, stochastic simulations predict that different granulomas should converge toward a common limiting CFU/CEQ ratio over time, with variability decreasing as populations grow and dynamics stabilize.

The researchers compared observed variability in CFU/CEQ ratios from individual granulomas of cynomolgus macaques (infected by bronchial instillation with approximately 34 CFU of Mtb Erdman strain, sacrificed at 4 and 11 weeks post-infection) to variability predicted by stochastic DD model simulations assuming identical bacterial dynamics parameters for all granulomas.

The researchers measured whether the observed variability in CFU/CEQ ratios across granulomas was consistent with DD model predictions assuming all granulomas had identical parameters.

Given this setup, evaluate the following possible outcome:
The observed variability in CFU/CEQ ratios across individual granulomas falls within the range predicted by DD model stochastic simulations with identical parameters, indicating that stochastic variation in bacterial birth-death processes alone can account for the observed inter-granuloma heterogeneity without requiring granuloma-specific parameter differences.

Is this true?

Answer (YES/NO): NO